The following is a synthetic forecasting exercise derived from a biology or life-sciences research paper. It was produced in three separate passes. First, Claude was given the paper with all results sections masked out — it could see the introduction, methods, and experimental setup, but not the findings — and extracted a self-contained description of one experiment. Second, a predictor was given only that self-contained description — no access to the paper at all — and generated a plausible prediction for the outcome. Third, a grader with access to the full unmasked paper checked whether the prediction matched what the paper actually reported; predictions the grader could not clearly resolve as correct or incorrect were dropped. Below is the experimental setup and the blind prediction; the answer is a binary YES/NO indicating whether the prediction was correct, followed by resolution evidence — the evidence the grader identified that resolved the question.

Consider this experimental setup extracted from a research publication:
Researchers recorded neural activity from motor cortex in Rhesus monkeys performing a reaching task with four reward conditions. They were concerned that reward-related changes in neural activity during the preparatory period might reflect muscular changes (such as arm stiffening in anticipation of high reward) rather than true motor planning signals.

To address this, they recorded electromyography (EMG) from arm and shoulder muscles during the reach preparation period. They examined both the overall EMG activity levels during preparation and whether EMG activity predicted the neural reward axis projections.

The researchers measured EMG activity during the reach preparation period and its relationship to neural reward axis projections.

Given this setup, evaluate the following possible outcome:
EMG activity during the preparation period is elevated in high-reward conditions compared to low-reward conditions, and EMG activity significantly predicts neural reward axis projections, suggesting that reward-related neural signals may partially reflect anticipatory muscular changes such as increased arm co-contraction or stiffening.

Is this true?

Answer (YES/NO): NO